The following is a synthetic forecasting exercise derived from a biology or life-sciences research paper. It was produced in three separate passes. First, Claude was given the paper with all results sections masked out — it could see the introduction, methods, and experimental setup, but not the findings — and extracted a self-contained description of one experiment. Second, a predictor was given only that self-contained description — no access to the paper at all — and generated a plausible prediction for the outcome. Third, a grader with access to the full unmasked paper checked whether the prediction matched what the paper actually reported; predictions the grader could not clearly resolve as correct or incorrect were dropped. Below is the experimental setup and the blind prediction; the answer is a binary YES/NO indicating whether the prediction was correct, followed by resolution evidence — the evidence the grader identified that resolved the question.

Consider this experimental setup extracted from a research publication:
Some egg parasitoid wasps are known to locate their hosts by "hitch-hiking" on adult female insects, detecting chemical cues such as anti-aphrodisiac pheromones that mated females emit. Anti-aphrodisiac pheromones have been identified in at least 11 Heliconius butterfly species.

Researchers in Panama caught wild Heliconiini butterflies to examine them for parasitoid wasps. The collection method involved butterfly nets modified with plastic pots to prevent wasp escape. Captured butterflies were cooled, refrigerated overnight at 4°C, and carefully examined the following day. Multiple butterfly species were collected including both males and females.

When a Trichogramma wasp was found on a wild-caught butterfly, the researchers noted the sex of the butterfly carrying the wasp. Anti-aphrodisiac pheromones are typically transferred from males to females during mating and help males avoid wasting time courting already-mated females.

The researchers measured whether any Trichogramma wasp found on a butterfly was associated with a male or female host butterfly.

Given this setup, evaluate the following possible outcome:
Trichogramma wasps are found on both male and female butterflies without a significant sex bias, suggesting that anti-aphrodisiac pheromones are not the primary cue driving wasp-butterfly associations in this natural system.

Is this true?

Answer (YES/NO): NO